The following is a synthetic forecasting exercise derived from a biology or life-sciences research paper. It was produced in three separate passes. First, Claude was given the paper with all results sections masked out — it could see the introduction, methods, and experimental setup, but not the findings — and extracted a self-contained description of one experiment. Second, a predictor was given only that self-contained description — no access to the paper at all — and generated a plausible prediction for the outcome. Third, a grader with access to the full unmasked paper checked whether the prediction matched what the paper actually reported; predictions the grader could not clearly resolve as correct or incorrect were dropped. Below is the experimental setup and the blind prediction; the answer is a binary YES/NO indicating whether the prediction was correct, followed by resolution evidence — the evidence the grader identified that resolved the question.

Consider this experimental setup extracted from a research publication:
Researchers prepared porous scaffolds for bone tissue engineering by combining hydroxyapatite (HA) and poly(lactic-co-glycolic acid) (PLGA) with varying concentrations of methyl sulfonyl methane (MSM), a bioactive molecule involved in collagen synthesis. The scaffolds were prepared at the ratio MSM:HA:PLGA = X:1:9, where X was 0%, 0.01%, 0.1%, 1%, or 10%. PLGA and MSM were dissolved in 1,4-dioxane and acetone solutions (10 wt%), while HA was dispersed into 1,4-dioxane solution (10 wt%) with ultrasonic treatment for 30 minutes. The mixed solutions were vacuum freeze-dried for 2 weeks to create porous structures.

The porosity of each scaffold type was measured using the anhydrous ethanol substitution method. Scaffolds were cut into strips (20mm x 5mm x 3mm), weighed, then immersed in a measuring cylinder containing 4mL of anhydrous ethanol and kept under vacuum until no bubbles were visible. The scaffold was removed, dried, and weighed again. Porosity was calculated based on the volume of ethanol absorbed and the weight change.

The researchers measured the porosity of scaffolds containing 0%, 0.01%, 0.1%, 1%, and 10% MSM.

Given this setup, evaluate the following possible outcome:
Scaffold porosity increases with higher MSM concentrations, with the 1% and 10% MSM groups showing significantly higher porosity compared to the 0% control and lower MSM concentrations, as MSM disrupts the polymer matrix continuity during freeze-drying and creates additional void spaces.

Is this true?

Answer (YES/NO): NO